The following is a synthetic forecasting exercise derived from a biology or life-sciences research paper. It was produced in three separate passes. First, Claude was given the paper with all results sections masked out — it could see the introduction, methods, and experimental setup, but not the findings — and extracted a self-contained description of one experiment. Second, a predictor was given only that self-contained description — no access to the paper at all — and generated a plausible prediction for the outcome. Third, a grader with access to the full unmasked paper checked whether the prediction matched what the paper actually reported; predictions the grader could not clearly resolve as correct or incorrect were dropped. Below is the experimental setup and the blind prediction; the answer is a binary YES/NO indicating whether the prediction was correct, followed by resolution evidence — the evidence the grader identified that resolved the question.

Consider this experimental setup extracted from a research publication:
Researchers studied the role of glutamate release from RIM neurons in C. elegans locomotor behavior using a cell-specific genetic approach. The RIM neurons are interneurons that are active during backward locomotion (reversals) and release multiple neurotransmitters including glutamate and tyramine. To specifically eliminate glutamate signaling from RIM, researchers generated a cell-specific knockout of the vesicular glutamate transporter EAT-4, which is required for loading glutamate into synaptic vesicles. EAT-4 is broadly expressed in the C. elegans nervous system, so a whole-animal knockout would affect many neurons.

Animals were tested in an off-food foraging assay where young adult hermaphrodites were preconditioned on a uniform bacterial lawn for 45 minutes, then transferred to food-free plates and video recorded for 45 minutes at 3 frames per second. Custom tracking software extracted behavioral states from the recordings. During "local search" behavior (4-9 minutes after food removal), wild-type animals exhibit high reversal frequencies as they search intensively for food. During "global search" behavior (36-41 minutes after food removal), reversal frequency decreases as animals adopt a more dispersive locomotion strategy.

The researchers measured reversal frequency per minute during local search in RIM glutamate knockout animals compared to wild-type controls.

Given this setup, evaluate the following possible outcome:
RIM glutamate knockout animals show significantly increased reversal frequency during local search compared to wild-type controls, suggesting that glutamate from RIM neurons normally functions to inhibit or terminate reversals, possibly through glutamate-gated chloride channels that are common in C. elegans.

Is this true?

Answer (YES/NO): YES